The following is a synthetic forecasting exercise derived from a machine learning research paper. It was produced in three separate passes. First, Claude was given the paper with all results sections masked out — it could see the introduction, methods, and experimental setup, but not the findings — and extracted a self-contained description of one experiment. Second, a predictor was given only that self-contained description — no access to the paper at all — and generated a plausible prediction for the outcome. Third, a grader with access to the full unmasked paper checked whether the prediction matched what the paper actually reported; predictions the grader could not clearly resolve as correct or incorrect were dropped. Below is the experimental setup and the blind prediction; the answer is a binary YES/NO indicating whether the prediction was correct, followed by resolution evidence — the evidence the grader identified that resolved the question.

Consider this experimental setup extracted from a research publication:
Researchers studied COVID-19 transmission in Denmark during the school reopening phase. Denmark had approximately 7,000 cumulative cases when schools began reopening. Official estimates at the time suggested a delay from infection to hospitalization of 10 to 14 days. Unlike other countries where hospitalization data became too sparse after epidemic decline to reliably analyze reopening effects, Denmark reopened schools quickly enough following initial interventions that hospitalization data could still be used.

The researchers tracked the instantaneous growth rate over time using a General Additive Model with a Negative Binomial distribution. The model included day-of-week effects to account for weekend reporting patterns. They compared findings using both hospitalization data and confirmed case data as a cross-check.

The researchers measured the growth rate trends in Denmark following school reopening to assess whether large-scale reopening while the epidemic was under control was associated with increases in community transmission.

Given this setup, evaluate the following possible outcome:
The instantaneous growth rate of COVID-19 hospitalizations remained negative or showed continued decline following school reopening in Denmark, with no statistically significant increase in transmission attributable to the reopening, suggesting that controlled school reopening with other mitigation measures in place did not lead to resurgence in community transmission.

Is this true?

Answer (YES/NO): YES